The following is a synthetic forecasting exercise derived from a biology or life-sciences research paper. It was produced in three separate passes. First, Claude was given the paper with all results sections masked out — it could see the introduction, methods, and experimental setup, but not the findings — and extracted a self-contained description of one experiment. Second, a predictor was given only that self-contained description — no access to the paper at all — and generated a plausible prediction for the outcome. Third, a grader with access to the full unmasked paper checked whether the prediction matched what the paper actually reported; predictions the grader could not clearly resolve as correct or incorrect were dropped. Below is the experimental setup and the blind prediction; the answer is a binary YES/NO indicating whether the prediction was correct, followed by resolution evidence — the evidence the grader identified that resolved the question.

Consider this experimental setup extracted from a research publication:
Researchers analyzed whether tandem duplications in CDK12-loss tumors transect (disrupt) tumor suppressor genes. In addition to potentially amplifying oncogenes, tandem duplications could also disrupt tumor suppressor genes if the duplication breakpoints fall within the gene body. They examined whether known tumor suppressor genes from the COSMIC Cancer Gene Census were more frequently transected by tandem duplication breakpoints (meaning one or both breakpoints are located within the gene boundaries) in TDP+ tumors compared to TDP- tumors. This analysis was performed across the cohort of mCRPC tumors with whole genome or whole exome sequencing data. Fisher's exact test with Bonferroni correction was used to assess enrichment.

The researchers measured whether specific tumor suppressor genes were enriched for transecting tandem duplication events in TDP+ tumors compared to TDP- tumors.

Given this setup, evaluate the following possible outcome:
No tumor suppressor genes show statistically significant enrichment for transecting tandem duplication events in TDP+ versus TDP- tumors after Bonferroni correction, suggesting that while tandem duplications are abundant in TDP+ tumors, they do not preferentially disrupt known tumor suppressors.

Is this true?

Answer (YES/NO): NO